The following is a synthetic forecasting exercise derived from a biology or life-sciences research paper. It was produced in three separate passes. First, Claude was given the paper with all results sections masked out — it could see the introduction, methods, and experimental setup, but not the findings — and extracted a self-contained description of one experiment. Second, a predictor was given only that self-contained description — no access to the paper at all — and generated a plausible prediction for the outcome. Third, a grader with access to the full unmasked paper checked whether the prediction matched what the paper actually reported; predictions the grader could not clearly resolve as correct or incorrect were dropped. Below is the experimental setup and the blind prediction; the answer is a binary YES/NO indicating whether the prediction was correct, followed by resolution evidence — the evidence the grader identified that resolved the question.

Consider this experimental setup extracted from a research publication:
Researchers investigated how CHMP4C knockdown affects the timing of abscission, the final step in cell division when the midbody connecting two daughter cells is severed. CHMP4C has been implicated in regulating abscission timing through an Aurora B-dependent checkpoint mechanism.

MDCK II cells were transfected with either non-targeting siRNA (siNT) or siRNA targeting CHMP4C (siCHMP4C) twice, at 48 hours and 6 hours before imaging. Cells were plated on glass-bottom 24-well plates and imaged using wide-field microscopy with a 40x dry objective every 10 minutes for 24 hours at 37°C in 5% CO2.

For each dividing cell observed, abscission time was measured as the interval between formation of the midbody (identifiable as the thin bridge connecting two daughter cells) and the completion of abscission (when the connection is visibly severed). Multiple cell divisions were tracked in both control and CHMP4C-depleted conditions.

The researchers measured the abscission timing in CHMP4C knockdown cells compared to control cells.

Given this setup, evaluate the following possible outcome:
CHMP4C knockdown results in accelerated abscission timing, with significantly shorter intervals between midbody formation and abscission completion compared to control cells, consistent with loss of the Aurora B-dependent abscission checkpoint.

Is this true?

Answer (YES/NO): YES